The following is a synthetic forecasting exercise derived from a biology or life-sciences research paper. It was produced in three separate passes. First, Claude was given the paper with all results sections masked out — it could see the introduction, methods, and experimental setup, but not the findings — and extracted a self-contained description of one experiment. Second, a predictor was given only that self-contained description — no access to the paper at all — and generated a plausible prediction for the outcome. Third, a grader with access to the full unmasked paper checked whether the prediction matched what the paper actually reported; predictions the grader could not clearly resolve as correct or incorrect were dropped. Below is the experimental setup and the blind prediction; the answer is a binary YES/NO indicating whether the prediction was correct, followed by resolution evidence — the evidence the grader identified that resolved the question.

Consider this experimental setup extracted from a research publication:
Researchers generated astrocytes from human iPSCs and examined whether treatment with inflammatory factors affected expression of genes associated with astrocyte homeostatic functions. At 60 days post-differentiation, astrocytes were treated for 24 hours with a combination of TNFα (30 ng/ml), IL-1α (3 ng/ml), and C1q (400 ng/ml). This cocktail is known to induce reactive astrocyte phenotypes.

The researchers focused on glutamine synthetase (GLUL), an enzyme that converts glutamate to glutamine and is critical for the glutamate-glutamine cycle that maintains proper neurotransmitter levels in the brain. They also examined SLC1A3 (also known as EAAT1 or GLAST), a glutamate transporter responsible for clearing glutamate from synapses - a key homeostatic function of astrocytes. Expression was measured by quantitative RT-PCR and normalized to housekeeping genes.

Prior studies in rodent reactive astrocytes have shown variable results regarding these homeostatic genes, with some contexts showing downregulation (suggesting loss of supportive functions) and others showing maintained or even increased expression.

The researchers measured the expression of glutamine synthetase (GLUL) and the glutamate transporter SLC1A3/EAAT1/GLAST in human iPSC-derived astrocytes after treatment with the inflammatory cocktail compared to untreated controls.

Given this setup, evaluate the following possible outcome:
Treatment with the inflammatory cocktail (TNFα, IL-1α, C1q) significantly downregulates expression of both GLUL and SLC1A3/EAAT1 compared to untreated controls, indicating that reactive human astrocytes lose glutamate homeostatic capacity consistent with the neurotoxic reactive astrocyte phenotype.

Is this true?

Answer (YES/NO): NO